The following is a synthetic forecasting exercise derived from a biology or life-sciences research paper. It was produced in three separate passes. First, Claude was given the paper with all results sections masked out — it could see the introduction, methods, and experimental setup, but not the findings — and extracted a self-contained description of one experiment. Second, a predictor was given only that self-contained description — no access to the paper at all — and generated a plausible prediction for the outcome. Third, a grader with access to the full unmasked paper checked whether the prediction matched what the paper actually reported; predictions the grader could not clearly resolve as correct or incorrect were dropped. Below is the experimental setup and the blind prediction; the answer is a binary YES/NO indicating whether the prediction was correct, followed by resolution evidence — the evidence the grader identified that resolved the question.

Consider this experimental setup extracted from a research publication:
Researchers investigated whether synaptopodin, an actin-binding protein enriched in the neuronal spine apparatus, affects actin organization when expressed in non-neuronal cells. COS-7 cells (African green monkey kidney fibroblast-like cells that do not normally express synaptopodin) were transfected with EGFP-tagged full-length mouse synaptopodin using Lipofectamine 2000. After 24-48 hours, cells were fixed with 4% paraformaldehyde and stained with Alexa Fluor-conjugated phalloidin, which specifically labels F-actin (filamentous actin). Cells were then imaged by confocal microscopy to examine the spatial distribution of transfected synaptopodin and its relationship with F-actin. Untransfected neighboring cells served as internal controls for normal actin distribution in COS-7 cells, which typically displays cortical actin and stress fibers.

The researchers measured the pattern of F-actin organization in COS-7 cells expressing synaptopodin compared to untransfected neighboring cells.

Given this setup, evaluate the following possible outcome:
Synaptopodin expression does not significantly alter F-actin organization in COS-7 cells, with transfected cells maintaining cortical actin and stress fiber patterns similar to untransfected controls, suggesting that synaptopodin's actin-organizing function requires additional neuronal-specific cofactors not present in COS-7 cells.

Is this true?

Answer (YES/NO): NO